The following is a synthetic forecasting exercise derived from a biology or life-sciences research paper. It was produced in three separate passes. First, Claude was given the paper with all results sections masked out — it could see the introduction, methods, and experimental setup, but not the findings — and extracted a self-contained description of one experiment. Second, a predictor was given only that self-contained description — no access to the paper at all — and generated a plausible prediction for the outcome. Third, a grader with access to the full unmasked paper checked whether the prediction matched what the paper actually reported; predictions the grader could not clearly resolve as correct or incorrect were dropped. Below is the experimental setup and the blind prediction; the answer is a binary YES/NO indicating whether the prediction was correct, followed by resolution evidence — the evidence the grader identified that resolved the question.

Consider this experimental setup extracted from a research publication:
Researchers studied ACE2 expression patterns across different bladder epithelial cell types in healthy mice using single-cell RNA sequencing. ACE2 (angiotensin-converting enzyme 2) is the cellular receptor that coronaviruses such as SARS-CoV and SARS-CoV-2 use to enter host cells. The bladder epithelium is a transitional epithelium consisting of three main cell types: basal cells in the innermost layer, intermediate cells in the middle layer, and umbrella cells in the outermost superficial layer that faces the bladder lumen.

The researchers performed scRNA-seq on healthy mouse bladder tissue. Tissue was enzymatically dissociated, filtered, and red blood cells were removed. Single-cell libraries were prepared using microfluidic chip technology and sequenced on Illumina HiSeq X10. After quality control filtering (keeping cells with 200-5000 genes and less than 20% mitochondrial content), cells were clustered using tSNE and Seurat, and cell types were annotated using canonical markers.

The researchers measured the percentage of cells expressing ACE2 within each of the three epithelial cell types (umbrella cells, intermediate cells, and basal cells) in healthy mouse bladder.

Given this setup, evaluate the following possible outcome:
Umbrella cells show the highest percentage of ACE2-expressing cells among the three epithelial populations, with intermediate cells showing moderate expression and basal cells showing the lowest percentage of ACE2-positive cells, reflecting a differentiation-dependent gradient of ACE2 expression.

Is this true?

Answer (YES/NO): YES